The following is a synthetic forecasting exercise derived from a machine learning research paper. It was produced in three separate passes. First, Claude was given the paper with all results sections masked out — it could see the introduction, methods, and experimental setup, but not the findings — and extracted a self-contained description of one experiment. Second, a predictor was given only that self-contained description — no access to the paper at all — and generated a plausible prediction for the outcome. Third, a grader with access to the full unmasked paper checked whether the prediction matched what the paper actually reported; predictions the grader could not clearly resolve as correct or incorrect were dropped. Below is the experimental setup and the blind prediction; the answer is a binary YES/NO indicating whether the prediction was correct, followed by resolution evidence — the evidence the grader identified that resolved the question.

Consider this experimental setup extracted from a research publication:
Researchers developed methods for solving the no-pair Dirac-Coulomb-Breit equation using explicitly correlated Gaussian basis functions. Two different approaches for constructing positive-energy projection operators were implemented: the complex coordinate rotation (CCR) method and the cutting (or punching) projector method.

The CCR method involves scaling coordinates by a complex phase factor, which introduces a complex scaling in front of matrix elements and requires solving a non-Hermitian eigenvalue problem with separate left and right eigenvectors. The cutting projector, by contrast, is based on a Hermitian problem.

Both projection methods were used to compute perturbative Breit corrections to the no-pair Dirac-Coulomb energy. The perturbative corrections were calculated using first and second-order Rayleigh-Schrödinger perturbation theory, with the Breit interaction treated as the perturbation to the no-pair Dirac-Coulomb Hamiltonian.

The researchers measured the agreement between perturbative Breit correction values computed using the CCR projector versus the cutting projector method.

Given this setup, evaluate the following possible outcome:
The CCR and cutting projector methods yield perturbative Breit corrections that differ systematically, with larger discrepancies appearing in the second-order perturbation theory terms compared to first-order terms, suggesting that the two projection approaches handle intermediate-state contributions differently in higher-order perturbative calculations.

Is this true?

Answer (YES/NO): NO